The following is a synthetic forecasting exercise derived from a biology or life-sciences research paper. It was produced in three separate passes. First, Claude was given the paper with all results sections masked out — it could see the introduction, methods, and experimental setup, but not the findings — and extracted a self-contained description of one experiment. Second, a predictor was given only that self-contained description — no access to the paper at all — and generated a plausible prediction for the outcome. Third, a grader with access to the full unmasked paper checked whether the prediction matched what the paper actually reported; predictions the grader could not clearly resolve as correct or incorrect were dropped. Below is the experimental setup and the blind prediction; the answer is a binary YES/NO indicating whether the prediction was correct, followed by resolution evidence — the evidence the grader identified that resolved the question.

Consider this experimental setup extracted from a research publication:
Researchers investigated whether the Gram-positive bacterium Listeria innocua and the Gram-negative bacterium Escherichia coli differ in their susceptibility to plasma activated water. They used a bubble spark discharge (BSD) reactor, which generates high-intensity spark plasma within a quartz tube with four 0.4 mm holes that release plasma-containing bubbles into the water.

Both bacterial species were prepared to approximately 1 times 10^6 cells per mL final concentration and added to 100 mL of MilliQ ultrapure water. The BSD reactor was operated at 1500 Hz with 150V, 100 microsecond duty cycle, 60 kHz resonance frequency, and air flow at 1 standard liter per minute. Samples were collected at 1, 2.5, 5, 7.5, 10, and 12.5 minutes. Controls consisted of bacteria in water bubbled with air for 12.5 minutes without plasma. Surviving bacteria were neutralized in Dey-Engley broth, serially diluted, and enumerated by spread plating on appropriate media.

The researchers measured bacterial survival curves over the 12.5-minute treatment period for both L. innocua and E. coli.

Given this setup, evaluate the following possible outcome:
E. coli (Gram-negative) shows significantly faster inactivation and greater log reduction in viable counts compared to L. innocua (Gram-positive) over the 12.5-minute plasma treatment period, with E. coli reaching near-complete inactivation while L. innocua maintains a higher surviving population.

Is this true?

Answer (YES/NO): NO